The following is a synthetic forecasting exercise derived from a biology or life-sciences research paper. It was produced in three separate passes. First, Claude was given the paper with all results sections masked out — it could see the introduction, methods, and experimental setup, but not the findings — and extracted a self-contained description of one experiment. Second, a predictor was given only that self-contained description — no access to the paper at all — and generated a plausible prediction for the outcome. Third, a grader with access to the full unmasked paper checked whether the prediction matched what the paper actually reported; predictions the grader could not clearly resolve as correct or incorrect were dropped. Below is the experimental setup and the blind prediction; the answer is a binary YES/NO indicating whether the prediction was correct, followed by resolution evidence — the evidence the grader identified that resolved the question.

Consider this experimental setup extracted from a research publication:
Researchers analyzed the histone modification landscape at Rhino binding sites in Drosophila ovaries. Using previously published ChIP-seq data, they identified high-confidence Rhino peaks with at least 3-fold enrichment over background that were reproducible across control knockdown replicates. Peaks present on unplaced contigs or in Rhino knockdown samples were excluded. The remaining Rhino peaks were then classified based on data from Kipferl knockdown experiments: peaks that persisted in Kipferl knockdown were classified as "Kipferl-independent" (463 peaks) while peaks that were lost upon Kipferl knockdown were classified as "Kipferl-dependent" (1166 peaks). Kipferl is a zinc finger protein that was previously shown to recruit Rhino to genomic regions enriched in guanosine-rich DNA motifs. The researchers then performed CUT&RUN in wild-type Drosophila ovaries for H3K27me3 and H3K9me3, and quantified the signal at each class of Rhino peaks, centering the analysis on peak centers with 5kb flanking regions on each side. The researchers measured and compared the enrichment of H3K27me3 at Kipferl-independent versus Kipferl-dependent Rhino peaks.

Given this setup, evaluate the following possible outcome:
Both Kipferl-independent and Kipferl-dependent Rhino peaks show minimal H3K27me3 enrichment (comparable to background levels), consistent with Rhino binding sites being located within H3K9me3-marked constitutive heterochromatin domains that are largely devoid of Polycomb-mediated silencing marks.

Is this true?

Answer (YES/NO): NO